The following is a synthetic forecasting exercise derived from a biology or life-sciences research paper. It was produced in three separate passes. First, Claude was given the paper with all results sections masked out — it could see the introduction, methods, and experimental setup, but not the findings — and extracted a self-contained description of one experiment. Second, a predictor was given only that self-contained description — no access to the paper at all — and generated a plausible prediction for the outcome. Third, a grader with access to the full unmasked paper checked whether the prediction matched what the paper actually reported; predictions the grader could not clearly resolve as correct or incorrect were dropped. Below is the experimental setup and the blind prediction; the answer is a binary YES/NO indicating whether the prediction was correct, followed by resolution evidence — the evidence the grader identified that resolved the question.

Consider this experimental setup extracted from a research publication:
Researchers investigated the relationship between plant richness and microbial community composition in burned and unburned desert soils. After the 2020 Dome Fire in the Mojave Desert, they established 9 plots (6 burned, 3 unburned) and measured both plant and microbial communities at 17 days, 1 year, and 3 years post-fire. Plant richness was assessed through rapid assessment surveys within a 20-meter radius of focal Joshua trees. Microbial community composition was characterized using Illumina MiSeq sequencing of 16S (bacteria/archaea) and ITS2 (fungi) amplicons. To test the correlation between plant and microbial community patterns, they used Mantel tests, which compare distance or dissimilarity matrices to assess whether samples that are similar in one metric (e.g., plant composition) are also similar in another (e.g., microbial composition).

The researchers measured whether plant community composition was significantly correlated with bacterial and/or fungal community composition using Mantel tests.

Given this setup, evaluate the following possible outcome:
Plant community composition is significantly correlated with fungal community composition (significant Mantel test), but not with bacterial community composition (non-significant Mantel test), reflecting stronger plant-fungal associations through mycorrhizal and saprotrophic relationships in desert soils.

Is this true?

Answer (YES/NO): NO